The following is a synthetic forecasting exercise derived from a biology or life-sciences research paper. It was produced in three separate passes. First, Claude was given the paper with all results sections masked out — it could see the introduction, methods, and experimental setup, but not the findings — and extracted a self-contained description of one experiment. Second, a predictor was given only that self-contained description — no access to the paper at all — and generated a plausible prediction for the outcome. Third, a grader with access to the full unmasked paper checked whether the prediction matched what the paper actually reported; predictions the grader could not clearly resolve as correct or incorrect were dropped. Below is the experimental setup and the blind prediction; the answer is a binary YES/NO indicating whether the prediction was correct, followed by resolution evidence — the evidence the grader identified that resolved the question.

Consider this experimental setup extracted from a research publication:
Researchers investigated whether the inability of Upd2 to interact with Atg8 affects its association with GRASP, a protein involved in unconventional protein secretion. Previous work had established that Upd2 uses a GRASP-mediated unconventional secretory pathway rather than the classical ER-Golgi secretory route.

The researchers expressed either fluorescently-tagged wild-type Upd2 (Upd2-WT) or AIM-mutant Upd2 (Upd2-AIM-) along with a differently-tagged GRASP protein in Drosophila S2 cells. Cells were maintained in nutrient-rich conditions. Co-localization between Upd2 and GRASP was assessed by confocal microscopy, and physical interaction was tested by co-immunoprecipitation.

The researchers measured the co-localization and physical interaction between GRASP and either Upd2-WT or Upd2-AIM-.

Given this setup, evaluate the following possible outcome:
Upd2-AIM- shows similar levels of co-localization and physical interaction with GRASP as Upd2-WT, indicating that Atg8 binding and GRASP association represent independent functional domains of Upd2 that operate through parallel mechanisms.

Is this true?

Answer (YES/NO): NO